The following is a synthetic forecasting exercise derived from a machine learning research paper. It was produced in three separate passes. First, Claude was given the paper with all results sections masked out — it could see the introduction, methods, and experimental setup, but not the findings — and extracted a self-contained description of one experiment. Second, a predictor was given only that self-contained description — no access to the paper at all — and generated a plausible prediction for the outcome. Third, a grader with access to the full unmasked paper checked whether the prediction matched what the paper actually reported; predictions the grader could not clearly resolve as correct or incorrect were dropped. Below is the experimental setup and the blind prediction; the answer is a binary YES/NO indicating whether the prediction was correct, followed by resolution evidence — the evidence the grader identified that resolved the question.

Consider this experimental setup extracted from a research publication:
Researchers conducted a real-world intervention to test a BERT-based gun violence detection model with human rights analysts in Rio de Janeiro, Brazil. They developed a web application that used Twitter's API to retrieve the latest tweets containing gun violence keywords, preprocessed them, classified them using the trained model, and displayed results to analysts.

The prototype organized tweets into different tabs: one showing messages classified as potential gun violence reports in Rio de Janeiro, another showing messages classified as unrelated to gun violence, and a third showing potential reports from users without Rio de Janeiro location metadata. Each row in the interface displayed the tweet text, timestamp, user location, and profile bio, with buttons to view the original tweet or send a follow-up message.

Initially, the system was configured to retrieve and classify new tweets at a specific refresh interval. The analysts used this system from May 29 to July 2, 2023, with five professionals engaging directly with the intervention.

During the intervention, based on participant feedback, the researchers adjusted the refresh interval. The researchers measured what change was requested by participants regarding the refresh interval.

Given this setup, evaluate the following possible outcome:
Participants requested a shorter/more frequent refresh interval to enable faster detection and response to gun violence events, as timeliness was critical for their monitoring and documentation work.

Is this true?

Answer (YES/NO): YES